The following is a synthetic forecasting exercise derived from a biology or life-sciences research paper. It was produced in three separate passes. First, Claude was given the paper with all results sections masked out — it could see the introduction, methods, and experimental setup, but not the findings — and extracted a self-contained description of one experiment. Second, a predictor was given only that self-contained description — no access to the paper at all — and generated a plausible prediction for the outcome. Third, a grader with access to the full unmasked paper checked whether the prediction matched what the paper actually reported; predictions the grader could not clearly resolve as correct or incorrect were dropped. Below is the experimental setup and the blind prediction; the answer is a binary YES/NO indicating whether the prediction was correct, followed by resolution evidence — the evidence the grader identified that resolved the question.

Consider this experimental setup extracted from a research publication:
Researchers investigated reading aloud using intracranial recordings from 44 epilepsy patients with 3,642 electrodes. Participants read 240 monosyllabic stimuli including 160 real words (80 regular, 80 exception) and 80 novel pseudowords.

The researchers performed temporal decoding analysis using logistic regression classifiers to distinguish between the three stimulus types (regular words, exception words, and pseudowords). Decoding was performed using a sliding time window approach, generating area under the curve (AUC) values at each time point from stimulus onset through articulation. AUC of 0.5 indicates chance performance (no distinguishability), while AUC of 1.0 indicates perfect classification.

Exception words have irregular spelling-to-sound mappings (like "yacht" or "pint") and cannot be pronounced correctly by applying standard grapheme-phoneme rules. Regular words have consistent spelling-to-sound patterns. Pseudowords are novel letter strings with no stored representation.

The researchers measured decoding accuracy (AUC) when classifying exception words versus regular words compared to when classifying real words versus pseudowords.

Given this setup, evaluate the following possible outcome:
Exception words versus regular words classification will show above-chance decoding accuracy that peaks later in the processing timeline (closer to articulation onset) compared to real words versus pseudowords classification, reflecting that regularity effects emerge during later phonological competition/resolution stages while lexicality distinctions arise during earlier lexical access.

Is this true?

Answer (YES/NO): NO